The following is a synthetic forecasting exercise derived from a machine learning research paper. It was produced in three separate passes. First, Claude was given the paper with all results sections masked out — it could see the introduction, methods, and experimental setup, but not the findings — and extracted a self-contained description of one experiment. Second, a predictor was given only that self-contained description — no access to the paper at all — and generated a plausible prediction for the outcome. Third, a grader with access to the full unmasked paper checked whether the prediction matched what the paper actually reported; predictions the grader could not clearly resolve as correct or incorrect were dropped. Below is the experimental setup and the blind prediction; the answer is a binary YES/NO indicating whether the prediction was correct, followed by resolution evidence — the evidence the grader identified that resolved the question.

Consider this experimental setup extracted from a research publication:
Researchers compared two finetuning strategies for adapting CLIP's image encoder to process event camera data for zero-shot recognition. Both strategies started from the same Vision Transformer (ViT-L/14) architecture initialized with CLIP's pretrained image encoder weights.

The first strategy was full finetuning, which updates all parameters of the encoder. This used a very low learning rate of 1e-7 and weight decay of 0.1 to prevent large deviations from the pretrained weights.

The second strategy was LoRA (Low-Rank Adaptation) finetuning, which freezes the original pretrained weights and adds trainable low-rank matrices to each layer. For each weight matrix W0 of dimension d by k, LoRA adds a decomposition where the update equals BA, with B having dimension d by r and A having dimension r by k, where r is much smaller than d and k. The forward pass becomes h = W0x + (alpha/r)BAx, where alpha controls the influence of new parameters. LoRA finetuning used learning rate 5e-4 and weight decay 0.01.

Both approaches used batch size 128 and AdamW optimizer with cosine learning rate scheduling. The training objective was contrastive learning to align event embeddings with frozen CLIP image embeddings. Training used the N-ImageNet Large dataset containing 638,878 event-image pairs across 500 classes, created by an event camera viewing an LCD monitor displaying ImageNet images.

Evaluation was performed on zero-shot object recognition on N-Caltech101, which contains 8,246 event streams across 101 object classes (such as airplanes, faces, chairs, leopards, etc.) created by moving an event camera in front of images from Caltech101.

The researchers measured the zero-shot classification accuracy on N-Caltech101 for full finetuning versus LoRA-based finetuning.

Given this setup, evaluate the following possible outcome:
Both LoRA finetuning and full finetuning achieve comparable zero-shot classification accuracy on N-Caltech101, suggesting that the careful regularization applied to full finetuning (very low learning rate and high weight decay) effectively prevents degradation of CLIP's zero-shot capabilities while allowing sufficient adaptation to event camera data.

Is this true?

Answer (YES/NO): NO